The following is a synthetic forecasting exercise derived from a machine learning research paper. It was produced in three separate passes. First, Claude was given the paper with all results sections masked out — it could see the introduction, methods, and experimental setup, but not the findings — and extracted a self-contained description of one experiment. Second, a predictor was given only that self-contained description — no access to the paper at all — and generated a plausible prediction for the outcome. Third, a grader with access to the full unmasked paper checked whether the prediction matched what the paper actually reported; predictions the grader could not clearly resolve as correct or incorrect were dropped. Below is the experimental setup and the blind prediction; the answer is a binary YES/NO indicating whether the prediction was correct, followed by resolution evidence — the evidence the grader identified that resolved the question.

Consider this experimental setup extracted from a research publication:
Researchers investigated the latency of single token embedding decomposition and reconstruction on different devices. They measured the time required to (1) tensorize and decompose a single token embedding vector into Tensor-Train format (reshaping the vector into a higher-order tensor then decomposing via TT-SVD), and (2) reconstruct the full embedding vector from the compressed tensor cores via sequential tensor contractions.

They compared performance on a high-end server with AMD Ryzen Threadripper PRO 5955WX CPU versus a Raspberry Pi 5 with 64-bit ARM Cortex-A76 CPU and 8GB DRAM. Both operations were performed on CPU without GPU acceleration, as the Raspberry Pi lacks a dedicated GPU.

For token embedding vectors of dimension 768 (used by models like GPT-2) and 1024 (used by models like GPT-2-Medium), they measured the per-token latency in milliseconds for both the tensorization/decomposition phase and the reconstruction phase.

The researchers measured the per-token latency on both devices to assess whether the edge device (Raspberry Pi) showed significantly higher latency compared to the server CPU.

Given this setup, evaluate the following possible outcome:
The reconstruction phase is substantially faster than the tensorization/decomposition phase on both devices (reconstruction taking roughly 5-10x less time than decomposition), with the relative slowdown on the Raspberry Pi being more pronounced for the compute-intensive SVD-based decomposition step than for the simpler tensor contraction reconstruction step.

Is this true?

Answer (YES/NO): NO